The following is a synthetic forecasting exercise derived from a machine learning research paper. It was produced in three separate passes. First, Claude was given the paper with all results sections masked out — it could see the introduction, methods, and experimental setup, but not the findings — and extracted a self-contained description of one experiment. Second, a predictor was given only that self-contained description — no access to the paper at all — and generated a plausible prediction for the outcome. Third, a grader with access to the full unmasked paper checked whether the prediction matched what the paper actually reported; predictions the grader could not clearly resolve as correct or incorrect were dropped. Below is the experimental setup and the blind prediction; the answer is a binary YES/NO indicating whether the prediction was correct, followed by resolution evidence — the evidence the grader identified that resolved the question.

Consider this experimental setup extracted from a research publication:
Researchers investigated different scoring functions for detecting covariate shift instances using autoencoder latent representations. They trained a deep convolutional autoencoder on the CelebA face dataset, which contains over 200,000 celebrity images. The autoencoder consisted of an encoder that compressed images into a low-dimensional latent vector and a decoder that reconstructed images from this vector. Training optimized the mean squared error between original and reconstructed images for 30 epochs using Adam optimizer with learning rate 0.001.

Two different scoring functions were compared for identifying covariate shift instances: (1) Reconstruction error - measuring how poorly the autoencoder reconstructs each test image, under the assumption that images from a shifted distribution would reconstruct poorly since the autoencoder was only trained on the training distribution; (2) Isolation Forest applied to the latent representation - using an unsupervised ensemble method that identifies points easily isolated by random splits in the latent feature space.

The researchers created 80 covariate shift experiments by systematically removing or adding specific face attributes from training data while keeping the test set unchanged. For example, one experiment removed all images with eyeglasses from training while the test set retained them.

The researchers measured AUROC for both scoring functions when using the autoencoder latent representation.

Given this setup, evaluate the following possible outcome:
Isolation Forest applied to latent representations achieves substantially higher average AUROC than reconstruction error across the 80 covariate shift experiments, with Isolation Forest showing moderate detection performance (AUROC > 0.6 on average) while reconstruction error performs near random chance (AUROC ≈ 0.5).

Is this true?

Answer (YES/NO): NO